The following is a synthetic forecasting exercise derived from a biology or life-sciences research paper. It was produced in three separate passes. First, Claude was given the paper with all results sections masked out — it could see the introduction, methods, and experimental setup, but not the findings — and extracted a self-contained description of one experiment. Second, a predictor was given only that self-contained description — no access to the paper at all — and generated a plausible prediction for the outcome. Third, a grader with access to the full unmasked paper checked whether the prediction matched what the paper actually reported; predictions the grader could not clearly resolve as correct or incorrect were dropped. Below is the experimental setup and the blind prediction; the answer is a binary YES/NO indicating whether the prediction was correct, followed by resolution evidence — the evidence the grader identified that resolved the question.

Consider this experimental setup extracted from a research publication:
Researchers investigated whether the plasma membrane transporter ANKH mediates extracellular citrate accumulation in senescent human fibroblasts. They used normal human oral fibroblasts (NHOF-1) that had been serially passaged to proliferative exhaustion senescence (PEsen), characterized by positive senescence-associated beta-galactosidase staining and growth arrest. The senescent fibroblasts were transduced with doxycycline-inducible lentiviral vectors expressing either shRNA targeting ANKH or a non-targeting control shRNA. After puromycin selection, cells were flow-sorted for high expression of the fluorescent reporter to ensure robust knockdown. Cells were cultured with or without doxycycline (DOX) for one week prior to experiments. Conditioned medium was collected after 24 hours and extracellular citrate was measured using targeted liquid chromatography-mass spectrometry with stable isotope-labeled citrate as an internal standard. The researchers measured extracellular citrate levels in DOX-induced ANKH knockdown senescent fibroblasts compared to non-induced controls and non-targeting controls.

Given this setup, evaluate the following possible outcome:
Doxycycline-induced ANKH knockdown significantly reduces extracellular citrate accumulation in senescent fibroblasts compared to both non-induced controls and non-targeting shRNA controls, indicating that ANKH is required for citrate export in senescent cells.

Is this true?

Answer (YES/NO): NO